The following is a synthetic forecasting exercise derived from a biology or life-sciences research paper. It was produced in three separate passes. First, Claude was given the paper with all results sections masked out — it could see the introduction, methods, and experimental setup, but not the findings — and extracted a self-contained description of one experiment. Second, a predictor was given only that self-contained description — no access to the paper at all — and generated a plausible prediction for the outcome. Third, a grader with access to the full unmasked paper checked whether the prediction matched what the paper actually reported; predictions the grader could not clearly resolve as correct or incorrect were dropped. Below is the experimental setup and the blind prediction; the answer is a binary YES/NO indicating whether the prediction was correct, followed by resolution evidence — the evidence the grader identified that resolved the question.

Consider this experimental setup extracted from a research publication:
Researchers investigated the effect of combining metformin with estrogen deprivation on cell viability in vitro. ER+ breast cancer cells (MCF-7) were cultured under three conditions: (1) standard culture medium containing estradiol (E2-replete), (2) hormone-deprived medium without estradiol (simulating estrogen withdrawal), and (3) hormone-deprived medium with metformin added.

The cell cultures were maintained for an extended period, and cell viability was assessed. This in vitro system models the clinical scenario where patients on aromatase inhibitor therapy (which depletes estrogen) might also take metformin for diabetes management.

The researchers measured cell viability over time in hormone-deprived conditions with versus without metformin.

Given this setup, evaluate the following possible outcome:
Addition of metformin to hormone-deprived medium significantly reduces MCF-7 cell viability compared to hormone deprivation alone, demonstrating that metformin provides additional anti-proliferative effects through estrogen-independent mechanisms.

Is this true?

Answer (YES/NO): NO